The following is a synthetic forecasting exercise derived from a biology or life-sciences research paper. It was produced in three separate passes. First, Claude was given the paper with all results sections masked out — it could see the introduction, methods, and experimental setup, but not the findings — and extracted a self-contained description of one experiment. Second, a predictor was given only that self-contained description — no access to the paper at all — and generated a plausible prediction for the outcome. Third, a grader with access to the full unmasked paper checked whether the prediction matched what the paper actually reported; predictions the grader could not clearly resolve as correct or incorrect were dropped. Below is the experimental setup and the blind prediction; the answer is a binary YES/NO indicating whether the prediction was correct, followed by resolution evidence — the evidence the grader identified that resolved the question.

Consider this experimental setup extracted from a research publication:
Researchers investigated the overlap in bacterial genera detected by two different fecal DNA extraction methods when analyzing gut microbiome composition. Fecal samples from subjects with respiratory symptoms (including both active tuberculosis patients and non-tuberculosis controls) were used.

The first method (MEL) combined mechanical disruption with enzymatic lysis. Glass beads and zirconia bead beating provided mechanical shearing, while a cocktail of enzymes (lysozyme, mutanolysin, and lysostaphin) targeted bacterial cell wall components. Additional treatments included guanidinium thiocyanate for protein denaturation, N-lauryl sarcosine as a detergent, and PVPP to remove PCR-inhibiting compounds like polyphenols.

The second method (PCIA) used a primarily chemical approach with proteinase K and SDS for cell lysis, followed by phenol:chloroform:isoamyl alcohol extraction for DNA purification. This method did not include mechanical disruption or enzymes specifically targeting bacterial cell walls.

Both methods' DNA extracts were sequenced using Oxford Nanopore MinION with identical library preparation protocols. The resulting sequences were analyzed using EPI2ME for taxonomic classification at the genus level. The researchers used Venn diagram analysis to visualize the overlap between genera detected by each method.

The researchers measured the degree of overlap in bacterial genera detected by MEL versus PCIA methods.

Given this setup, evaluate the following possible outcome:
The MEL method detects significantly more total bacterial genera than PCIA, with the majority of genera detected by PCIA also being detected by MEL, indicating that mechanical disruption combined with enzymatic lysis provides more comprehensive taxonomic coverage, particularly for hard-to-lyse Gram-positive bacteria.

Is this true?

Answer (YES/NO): NO